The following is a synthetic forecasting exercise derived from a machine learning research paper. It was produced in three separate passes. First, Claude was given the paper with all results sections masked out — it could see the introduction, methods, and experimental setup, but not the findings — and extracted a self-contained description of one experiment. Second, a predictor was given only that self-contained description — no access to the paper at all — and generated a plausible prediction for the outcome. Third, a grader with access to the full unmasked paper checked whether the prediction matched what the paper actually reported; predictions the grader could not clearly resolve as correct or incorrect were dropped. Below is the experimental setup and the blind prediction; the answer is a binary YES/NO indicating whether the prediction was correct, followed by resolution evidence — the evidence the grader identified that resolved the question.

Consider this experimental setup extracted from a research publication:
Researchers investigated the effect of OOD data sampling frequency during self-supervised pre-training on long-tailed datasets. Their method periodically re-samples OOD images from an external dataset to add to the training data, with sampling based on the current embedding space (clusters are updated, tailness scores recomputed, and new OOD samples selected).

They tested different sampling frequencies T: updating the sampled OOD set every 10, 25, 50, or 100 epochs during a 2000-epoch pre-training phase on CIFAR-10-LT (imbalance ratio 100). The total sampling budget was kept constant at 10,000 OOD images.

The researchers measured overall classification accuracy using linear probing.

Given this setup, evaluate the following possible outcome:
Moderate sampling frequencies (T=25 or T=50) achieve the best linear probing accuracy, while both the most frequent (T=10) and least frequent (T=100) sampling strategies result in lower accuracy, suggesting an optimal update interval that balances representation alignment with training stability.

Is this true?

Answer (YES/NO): NO